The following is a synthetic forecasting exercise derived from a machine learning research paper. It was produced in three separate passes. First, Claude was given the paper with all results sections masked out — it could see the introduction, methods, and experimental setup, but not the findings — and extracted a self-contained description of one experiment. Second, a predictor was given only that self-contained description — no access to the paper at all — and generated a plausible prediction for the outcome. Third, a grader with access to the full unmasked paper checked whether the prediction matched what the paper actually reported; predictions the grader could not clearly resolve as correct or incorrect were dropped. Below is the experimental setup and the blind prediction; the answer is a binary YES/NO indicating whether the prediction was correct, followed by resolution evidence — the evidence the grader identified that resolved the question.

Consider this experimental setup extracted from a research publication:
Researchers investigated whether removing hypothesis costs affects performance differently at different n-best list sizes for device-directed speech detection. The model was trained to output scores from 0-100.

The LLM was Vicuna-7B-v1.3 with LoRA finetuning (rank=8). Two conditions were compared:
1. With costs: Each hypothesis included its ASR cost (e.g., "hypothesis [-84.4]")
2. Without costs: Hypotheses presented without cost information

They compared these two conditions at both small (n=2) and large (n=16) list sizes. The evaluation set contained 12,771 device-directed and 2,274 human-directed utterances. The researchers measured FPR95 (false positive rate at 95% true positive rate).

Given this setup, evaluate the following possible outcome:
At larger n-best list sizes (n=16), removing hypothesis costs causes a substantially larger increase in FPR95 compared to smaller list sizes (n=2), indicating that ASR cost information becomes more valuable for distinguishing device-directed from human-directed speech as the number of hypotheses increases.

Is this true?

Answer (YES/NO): NO